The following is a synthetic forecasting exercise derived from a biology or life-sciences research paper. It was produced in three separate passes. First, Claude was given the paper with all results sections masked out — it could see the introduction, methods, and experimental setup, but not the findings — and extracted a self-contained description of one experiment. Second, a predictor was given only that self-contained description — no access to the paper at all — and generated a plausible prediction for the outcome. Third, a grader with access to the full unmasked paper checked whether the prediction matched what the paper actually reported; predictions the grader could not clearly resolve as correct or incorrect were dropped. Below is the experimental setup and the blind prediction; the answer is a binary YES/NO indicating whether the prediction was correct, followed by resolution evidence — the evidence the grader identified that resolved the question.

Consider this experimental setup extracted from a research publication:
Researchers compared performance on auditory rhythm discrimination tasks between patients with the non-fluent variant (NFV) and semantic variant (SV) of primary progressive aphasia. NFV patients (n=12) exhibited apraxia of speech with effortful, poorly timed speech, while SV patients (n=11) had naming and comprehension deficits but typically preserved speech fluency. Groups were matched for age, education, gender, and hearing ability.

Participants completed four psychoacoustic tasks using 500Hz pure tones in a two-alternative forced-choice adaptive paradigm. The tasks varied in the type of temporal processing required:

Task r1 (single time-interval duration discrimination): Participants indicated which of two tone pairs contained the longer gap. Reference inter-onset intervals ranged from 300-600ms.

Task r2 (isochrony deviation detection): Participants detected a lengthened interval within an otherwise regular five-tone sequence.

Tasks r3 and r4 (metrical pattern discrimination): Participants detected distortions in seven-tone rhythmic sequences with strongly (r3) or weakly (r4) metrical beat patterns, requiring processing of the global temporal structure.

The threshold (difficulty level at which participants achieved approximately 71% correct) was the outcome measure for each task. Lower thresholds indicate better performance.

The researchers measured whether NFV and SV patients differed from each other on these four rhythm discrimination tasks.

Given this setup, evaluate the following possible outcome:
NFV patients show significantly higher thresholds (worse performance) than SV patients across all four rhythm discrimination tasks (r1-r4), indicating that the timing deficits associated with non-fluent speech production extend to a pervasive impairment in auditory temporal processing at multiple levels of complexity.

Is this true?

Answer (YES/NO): NO